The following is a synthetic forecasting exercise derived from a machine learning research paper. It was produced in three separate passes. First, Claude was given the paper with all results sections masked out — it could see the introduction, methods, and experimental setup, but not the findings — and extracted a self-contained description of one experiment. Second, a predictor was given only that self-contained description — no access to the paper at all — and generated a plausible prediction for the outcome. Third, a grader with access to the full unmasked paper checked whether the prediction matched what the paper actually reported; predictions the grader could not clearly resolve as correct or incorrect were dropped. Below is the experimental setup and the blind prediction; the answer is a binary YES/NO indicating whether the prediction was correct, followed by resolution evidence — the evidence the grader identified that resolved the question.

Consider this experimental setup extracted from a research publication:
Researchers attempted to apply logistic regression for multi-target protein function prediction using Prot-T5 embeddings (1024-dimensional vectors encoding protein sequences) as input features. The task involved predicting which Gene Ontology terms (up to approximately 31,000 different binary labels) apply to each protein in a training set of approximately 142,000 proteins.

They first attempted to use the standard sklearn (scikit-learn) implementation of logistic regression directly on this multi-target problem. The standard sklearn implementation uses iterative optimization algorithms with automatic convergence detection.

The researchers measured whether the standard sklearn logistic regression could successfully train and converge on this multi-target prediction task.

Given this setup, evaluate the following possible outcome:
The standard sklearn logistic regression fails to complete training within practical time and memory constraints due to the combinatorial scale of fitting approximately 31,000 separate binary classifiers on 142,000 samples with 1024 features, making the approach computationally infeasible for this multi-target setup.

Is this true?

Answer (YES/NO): NO